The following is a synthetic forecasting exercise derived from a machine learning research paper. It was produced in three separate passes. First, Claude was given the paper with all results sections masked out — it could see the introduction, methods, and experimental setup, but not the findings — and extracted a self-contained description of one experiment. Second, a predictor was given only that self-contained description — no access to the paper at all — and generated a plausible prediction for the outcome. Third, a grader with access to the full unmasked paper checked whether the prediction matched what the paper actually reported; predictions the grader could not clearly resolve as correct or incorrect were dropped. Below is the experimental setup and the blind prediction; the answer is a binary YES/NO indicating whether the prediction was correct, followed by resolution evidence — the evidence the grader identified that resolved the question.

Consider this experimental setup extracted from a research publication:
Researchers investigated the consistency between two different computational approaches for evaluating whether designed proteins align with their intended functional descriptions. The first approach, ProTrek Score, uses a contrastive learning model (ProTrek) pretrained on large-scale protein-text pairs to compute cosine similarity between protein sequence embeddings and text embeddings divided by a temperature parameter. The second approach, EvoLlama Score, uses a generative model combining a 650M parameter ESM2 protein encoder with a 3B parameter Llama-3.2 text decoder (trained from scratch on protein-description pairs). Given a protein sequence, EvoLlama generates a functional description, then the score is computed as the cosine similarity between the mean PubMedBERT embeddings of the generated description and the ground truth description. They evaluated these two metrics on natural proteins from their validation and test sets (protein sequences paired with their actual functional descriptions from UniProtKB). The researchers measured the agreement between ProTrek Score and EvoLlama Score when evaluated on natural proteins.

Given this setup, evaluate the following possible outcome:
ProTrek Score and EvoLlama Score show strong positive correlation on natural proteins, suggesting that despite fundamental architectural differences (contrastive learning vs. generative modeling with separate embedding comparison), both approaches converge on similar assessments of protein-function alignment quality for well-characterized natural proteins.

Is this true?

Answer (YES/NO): YES